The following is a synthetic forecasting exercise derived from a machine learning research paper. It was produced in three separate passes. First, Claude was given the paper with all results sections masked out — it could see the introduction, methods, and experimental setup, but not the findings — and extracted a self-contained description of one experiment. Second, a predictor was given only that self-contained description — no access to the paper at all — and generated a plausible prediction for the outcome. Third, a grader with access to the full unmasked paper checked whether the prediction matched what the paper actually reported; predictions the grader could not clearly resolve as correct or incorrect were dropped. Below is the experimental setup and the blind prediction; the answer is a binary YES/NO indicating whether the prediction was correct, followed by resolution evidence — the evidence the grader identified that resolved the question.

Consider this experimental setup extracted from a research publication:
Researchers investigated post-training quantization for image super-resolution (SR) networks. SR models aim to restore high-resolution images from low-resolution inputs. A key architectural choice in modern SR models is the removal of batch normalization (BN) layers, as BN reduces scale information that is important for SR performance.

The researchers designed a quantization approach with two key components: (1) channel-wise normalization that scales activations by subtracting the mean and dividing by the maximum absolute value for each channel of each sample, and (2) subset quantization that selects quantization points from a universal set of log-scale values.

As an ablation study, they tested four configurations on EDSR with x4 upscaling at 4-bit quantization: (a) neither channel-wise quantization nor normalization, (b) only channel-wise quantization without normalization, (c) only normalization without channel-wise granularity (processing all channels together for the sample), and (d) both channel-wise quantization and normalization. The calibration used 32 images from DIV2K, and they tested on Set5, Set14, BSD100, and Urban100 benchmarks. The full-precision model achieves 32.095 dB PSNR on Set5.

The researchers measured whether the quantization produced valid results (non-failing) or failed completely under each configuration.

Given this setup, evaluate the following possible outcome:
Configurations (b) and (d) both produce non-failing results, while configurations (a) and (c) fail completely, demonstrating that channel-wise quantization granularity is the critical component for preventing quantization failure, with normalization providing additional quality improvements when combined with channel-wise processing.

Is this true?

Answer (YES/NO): NO